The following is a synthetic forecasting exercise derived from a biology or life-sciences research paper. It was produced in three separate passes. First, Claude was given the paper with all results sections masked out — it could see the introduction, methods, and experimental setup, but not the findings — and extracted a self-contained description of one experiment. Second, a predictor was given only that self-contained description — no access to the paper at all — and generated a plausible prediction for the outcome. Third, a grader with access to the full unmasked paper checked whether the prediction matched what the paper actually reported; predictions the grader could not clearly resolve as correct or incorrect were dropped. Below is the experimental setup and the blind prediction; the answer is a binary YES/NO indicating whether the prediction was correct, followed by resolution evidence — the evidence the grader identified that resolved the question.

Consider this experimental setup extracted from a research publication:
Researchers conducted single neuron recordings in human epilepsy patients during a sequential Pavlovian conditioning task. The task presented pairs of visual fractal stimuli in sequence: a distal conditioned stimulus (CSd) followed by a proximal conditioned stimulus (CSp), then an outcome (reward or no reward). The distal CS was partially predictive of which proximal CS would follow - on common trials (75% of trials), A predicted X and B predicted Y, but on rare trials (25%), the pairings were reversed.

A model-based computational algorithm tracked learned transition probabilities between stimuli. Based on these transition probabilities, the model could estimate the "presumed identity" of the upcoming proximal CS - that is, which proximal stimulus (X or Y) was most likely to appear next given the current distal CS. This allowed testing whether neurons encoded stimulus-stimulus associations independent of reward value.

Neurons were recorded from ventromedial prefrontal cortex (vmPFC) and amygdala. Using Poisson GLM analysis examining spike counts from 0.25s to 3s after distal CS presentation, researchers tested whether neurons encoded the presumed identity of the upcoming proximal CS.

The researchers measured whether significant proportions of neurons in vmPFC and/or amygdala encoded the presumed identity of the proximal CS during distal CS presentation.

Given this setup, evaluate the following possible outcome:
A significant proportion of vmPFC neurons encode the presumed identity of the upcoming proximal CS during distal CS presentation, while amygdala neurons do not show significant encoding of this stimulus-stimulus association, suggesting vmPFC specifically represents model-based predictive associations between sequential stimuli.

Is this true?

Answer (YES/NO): YES